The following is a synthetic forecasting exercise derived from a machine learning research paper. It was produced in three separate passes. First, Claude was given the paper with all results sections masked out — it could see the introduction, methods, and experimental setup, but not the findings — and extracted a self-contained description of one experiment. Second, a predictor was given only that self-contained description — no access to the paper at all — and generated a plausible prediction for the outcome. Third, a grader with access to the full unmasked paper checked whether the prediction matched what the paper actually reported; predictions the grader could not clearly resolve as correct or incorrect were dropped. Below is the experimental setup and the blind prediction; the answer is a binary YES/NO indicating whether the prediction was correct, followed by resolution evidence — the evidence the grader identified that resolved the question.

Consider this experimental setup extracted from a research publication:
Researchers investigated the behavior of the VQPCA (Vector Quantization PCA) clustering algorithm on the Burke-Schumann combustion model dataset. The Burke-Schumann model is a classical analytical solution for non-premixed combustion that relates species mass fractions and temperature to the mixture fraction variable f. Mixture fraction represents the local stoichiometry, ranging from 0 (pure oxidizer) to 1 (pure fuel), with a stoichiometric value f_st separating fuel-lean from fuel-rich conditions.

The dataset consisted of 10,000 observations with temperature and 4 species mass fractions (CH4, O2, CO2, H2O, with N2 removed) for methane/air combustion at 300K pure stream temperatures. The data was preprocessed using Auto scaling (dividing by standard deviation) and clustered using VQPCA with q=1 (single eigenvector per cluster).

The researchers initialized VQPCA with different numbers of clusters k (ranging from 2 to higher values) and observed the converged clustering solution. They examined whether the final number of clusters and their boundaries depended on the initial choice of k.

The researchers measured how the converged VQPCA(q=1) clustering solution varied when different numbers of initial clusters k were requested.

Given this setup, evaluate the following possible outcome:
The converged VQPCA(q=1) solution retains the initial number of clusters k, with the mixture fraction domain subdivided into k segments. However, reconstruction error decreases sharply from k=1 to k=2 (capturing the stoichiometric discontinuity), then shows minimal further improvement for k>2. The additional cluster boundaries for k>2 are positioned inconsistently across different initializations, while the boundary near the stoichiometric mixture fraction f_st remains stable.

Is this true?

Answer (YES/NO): NO